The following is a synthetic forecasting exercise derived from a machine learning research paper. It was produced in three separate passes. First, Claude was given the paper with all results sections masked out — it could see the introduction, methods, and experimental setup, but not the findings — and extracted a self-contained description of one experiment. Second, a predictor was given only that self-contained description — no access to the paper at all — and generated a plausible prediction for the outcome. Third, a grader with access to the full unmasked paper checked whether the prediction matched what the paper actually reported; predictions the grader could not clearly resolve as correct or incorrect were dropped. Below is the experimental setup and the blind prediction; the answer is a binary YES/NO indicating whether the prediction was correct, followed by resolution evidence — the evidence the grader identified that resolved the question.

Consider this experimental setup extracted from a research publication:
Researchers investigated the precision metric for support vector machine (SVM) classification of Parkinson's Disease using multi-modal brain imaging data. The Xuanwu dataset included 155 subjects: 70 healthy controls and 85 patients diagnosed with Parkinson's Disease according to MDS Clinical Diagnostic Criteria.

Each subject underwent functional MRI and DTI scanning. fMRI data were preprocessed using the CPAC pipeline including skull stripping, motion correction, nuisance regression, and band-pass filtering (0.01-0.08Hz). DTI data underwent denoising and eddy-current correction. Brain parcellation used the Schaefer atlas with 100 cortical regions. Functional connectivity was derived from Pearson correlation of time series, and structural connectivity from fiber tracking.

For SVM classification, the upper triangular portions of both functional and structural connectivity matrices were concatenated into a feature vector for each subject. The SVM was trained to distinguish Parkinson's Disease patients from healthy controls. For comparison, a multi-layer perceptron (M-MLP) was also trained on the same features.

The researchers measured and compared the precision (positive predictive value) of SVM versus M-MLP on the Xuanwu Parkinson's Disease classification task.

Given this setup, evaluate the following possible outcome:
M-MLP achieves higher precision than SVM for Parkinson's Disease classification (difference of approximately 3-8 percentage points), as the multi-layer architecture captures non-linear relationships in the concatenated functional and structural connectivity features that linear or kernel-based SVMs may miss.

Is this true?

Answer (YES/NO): NO